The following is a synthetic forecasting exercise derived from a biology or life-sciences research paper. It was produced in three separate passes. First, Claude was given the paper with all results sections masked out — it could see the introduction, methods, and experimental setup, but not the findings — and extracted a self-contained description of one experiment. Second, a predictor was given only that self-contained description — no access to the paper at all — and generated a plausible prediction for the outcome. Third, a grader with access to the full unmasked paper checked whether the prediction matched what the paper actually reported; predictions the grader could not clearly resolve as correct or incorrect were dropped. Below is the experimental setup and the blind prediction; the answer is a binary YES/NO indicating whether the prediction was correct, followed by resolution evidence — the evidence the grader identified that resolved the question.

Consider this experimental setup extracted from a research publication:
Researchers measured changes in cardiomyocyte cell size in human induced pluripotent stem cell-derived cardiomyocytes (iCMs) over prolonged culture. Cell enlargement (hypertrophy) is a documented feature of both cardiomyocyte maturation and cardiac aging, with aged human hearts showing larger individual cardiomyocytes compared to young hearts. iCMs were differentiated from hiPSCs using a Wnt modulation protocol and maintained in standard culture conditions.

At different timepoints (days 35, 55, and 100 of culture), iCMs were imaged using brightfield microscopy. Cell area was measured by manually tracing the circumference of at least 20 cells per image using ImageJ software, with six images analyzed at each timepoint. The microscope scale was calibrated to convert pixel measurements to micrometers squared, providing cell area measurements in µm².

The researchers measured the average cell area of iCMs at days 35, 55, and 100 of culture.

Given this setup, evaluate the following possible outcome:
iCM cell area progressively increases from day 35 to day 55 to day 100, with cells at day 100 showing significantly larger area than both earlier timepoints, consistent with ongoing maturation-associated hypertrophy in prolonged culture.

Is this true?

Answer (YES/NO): YES